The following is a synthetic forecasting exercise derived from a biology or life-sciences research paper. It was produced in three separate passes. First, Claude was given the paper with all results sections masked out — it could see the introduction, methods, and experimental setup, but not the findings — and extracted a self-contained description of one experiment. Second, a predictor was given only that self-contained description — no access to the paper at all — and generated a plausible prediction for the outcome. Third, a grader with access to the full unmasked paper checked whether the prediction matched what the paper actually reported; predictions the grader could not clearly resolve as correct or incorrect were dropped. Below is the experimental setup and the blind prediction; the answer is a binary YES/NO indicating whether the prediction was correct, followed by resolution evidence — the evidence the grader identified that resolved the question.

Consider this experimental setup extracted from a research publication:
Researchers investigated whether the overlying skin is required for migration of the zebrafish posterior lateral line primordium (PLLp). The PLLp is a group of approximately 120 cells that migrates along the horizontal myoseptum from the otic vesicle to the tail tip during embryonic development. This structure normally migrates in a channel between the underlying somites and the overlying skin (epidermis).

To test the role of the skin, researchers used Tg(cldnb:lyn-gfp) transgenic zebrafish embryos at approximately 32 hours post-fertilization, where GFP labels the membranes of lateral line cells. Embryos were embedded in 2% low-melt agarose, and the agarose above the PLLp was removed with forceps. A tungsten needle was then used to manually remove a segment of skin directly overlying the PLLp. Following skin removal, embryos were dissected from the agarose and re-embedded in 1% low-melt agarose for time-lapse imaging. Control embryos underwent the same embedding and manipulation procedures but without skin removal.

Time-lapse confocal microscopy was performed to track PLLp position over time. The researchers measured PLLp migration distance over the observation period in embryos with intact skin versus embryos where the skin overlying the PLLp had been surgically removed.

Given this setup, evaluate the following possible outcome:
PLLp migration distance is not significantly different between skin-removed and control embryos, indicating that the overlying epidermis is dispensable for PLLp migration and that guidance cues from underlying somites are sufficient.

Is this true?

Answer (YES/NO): NO